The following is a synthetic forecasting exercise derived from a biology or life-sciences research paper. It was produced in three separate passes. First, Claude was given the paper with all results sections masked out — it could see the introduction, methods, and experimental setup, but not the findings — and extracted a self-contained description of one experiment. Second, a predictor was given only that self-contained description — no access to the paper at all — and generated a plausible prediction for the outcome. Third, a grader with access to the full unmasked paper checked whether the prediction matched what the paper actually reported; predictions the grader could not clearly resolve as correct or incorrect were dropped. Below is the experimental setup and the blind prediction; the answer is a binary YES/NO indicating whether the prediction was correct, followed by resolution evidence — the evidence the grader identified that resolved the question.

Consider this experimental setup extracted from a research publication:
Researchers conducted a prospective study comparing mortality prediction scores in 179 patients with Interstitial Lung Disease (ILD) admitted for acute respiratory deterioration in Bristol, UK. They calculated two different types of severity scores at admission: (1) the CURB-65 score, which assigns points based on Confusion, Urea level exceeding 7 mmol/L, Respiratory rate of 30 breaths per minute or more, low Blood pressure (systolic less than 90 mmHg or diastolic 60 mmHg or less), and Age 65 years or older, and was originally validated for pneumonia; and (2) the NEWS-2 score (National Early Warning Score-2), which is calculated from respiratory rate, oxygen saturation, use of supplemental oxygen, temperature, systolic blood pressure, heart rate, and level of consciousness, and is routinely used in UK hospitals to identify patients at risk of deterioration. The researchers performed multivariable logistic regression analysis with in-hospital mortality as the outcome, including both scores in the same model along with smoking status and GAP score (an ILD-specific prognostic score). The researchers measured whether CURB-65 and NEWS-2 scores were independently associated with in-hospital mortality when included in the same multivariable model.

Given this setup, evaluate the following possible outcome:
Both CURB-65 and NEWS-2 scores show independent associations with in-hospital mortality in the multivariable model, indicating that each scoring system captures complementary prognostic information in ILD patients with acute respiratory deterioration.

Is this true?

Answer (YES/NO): NO